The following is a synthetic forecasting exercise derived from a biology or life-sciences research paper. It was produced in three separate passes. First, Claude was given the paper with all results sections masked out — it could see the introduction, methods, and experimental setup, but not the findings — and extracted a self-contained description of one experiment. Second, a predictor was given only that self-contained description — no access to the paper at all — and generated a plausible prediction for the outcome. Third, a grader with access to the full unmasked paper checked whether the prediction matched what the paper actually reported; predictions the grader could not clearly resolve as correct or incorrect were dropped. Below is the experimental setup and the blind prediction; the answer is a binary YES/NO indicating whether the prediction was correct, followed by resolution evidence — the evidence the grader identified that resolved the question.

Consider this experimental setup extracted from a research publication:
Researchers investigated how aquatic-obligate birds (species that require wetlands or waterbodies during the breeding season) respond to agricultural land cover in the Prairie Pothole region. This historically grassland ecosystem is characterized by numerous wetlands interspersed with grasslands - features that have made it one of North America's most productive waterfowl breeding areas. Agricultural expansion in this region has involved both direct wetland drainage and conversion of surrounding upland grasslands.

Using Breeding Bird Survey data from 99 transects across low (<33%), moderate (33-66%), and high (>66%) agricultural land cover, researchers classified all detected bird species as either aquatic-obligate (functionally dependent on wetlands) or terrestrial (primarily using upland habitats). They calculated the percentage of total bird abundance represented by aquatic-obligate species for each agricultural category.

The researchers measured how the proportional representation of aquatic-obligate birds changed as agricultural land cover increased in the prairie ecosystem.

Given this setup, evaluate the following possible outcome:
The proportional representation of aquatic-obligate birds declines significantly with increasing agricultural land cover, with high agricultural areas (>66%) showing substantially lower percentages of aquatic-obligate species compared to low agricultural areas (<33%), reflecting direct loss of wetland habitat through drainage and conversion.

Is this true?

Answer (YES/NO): NO